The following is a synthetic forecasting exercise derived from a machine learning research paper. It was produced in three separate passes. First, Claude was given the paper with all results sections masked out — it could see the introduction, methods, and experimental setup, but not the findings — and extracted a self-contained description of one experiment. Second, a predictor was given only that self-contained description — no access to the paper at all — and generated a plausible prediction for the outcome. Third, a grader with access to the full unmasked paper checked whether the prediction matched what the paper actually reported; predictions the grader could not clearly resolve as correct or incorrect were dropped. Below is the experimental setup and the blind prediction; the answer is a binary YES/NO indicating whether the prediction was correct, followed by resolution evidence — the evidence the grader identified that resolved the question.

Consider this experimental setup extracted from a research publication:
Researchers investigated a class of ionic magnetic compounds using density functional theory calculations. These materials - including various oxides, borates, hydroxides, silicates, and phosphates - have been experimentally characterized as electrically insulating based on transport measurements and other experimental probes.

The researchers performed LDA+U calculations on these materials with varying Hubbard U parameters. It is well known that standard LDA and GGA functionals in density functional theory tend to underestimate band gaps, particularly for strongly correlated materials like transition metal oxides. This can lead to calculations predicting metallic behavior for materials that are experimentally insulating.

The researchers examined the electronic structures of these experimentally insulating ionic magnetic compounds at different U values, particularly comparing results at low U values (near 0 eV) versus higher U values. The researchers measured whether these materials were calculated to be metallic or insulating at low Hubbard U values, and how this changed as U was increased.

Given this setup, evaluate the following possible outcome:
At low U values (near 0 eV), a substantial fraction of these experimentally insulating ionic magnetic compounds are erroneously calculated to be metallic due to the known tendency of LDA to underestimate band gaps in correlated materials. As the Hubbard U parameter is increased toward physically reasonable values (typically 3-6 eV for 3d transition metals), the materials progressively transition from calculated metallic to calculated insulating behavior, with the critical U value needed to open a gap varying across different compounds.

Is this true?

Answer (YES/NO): YES